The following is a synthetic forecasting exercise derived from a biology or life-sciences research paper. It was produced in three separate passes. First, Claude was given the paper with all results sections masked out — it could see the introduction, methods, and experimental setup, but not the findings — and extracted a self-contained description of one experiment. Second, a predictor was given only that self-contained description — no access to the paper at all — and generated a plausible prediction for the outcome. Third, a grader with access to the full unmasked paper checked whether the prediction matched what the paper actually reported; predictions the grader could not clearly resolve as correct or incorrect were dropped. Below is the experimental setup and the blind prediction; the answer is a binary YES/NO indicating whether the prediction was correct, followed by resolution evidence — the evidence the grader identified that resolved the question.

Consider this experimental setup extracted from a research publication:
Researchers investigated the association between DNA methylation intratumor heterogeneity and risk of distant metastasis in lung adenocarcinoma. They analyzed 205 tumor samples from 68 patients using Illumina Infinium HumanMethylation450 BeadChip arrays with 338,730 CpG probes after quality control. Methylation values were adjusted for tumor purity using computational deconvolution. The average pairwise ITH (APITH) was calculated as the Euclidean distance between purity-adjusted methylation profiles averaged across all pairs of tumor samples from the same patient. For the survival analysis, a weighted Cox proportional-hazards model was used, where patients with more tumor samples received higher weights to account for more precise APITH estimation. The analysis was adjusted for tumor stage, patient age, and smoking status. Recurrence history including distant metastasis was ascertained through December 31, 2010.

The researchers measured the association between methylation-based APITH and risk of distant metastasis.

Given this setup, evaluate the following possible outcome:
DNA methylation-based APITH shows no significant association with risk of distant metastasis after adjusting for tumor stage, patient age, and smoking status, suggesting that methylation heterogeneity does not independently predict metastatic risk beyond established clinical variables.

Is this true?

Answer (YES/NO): NO